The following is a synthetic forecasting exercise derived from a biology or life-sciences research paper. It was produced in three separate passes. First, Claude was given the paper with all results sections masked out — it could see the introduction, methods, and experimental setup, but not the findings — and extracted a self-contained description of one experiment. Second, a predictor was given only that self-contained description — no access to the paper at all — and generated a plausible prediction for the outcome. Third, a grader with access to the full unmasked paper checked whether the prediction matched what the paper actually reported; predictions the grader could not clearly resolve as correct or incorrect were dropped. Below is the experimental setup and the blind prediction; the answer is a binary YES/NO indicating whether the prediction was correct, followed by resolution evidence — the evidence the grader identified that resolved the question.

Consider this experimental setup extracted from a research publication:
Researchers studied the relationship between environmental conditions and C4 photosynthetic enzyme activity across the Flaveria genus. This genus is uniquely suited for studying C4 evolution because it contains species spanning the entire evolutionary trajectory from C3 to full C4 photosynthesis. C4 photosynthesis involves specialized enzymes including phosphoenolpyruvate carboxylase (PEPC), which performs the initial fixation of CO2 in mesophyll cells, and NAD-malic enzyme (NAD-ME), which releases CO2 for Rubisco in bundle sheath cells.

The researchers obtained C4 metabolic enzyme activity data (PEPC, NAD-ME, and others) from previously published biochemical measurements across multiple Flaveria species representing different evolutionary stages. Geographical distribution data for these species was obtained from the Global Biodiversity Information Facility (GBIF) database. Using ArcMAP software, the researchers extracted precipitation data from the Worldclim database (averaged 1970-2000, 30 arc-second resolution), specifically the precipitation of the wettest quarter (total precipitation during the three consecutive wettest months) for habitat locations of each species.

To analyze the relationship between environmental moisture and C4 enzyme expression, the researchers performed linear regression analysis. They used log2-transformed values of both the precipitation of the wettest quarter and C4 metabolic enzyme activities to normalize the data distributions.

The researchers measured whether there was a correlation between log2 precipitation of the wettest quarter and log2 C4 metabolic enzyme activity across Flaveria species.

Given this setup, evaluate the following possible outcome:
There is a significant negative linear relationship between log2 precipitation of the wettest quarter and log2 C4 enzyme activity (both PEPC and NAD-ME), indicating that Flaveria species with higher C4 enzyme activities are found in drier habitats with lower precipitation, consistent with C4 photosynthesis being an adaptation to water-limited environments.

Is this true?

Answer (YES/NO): NO